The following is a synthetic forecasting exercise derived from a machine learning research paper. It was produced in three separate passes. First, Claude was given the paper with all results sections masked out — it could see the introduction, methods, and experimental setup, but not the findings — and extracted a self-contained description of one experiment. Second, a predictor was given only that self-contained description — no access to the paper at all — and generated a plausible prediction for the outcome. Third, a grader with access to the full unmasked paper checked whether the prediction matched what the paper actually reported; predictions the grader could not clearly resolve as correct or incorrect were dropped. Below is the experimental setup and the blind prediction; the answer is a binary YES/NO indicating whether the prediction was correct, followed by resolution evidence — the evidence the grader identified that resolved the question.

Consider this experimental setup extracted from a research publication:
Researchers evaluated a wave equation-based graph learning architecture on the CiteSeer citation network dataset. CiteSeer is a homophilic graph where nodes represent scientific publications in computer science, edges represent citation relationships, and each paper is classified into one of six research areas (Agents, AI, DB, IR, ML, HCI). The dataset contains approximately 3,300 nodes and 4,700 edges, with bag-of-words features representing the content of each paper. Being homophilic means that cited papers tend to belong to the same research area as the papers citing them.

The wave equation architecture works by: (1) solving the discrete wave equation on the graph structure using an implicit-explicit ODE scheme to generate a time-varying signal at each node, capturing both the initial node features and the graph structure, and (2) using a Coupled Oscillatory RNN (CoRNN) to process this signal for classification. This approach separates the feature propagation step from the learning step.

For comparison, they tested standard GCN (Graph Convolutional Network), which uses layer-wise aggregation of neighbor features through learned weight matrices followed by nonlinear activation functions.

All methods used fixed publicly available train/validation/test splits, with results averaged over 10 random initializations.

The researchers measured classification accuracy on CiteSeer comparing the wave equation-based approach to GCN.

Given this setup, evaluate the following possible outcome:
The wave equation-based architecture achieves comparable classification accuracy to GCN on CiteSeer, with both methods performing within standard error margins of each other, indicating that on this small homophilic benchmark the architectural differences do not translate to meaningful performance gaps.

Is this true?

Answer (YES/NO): NO